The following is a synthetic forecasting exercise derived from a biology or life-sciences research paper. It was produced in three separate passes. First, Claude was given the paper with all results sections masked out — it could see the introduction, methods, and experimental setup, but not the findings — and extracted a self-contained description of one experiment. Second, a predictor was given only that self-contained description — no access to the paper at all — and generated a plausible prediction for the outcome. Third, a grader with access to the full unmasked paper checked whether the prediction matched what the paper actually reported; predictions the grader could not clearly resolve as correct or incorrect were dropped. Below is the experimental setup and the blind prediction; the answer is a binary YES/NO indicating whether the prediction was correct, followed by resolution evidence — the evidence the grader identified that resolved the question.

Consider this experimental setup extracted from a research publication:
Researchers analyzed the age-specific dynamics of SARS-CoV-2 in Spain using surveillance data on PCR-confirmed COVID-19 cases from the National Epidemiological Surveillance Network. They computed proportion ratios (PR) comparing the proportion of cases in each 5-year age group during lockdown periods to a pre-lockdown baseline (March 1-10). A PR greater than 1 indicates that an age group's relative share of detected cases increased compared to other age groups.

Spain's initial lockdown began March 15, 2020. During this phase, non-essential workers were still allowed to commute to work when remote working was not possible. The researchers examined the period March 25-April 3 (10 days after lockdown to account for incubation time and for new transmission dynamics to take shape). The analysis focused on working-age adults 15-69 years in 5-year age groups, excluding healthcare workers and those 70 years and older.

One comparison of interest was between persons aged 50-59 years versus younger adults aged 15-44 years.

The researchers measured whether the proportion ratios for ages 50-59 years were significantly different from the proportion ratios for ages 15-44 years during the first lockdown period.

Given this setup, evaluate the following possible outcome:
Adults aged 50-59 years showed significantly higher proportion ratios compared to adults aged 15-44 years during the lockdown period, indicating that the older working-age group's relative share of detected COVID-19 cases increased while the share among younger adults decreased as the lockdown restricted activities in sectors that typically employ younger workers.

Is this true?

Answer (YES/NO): YES